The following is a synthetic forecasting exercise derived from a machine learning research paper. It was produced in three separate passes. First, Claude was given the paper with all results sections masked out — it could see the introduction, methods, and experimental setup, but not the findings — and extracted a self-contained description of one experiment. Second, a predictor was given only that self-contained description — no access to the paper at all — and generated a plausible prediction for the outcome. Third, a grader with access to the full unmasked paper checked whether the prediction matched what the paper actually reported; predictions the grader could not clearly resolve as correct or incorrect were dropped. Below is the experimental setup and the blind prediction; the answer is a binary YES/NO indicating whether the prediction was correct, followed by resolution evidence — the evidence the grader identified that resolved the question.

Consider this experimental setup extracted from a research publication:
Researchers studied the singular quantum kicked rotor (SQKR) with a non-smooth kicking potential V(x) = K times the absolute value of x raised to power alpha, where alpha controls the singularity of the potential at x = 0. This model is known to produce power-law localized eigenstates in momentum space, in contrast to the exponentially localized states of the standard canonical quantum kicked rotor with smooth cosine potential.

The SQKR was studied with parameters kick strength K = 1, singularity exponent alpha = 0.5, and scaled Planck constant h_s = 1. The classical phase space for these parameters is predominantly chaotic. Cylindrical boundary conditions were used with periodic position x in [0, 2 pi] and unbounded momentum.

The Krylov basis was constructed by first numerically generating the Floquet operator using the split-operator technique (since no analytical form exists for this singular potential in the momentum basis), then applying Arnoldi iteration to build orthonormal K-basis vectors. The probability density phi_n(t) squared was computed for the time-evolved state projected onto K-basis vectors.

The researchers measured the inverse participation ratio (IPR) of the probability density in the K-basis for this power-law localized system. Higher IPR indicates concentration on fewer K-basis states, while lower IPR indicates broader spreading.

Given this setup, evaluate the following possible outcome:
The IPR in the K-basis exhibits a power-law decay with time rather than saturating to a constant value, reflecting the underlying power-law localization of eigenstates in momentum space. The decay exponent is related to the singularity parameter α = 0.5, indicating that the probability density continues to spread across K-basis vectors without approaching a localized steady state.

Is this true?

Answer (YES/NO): NO